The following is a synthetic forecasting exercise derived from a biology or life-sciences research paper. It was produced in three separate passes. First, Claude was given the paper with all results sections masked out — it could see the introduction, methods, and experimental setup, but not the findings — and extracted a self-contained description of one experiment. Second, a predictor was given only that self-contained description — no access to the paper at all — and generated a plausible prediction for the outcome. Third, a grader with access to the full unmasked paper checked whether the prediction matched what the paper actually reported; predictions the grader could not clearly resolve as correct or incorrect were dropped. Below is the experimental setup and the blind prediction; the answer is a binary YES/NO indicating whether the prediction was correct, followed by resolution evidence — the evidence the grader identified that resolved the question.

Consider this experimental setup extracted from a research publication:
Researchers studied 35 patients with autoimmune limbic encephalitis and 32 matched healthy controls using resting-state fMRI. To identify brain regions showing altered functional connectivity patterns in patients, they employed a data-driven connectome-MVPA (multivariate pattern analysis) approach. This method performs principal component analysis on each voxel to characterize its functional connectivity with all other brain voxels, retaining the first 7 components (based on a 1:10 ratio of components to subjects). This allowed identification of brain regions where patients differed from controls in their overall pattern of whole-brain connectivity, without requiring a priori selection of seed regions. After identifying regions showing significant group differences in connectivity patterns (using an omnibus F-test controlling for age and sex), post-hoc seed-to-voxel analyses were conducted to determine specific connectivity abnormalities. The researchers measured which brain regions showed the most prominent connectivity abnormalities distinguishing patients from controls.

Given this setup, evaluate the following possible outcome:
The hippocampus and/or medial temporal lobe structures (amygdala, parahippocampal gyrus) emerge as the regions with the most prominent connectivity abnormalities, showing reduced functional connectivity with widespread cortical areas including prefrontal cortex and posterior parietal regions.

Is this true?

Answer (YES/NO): YES